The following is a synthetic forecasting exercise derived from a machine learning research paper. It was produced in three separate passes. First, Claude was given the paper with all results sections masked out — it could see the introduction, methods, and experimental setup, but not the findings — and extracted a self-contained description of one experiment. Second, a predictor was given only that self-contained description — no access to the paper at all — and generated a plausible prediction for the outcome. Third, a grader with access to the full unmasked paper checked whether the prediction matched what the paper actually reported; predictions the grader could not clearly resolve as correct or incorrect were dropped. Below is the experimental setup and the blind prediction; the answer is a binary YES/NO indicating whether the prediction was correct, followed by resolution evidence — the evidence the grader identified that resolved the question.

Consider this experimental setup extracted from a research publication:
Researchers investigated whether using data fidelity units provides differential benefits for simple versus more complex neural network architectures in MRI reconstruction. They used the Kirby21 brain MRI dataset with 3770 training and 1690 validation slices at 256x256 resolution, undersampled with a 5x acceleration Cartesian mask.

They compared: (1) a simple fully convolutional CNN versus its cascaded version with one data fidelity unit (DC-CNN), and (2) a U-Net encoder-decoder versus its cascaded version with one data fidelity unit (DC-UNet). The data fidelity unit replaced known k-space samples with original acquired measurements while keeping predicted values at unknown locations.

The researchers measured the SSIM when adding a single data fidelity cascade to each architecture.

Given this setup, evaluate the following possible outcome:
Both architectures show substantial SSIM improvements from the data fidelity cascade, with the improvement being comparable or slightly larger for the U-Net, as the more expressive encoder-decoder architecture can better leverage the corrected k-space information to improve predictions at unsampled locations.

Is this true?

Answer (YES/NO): NO